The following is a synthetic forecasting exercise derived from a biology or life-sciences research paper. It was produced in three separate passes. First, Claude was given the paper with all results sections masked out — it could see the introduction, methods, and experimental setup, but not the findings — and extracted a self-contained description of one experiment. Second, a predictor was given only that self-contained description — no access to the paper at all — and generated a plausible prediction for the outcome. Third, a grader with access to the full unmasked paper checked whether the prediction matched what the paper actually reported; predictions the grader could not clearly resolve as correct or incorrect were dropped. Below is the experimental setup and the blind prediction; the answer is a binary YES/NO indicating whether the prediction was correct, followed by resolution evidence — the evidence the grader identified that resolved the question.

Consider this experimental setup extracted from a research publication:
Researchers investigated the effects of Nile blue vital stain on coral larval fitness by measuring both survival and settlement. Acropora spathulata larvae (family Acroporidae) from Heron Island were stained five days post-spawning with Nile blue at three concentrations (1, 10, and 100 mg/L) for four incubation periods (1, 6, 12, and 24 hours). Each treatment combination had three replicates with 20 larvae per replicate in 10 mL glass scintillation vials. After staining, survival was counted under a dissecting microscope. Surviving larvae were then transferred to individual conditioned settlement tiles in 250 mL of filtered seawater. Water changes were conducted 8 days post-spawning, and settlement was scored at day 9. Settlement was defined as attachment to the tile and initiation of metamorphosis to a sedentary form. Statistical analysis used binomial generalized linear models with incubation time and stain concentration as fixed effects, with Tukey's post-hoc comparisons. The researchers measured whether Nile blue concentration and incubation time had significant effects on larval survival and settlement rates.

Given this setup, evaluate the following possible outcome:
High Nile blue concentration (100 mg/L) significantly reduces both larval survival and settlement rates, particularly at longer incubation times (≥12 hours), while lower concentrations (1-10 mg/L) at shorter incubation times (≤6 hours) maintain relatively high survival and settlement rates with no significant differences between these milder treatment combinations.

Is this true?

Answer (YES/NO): NO